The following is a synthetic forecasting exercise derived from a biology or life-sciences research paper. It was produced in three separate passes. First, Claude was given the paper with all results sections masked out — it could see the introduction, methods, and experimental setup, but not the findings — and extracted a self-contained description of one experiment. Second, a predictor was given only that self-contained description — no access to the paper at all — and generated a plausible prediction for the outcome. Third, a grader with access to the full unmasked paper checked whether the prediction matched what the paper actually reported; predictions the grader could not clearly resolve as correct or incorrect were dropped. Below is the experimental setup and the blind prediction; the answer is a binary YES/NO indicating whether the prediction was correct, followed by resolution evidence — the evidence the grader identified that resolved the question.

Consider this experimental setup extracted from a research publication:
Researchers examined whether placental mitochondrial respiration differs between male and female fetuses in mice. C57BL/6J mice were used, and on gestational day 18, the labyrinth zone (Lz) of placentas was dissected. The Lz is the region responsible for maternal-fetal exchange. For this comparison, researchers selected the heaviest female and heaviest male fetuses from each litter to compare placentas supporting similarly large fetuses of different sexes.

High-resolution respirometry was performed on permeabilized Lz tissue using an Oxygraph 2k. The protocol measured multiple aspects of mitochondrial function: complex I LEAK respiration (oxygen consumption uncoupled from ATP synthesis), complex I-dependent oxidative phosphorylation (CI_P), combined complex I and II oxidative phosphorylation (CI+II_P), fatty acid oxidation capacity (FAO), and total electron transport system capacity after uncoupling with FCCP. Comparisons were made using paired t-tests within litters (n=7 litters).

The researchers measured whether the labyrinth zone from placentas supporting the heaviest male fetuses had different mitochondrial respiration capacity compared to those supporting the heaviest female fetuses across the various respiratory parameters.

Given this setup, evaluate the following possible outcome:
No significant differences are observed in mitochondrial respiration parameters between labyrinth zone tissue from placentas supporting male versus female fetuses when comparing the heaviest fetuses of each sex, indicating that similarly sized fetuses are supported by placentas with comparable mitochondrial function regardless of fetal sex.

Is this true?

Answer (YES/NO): YES